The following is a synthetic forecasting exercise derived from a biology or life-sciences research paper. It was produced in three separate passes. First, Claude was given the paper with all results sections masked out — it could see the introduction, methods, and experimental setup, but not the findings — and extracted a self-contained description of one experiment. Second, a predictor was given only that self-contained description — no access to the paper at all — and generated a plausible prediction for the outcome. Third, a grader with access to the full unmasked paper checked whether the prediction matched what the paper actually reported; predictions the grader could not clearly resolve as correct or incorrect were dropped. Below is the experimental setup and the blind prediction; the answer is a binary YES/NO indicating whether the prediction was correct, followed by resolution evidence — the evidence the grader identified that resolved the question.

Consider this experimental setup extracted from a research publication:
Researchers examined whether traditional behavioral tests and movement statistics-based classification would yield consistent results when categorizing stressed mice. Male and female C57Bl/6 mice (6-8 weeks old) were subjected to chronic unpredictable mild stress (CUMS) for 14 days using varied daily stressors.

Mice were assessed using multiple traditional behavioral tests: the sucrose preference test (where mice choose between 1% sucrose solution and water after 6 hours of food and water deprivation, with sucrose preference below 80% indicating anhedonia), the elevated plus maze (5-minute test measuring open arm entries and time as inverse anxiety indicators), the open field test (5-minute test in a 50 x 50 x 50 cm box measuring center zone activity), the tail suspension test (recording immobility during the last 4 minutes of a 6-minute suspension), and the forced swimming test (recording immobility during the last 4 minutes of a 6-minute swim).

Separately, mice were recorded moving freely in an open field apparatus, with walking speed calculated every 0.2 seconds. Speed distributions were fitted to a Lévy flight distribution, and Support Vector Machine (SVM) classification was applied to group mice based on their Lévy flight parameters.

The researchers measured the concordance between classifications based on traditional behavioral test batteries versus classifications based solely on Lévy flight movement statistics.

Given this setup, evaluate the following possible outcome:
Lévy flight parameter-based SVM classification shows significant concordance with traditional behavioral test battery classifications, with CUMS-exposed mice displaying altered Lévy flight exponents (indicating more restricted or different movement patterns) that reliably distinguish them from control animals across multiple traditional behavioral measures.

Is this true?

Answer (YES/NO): YES